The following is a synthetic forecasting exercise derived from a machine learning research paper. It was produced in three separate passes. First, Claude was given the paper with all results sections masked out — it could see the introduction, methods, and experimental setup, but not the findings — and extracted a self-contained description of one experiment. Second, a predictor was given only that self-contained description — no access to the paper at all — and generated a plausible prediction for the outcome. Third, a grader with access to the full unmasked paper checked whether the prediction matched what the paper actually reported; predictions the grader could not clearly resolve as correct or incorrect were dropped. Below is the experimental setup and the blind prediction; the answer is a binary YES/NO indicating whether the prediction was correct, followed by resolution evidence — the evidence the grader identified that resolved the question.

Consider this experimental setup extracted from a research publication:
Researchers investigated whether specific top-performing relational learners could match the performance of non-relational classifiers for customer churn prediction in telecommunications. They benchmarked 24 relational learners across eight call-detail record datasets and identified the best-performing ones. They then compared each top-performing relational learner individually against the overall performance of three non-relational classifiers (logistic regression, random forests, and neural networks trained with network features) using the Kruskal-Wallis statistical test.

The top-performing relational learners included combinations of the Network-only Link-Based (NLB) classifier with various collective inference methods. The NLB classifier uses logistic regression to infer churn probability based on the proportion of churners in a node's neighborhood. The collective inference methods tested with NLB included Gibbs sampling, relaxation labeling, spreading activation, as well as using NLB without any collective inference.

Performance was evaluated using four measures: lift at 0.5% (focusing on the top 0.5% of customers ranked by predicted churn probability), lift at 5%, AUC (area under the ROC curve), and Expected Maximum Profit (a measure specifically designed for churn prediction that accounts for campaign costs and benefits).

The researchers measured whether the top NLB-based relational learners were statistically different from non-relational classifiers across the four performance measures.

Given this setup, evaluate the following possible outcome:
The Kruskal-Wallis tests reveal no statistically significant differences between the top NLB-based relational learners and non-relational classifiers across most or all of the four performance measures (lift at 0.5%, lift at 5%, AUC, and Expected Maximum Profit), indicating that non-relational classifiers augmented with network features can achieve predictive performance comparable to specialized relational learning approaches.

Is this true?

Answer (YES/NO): YES